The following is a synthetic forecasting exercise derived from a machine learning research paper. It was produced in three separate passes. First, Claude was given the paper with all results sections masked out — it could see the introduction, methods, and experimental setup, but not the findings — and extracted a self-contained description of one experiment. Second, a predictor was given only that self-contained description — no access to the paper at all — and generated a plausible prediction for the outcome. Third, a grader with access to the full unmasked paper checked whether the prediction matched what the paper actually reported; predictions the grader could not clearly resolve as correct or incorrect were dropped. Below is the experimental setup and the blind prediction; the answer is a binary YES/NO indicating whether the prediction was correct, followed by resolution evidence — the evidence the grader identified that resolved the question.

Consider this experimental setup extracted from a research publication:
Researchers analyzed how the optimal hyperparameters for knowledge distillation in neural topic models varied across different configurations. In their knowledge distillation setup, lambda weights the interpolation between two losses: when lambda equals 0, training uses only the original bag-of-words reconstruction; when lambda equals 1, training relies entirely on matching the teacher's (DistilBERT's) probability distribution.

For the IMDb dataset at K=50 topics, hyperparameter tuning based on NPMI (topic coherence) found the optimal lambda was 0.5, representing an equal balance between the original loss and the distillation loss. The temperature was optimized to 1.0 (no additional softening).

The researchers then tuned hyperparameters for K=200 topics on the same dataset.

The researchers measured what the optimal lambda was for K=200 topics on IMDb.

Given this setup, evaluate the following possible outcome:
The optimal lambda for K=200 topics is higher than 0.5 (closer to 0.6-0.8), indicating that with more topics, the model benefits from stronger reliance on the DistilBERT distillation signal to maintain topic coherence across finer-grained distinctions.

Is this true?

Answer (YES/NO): NO